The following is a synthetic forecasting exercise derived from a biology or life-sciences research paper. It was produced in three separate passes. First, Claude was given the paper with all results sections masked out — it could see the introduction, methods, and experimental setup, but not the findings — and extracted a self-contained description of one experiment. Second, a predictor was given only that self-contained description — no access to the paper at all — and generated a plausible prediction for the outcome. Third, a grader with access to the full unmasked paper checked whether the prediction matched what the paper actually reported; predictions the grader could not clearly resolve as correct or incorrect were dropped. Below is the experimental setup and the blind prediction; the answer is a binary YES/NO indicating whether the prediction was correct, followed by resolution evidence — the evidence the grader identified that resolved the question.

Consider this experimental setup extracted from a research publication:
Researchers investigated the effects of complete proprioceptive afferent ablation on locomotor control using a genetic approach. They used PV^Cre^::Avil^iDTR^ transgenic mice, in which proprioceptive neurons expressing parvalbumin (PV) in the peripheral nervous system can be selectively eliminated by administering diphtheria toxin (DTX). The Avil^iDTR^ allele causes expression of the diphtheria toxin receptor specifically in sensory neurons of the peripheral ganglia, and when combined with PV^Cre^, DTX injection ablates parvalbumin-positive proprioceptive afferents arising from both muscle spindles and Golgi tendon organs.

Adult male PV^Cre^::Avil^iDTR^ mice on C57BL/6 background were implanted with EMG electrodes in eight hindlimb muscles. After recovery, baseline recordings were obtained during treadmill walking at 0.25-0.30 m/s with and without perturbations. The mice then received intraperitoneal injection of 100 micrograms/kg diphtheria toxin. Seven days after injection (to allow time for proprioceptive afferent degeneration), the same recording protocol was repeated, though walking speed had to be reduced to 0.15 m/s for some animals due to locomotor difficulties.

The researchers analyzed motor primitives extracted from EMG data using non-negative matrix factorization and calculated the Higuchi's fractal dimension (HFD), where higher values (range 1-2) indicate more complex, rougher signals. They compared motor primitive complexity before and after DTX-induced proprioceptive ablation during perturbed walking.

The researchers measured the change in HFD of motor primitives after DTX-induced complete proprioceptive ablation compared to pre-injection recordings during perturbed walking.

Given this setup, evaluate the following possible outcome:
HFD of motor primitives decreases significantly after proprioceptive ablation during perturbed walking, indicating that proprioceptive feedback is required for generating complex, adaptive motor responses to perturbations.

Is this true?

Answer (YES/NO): NO